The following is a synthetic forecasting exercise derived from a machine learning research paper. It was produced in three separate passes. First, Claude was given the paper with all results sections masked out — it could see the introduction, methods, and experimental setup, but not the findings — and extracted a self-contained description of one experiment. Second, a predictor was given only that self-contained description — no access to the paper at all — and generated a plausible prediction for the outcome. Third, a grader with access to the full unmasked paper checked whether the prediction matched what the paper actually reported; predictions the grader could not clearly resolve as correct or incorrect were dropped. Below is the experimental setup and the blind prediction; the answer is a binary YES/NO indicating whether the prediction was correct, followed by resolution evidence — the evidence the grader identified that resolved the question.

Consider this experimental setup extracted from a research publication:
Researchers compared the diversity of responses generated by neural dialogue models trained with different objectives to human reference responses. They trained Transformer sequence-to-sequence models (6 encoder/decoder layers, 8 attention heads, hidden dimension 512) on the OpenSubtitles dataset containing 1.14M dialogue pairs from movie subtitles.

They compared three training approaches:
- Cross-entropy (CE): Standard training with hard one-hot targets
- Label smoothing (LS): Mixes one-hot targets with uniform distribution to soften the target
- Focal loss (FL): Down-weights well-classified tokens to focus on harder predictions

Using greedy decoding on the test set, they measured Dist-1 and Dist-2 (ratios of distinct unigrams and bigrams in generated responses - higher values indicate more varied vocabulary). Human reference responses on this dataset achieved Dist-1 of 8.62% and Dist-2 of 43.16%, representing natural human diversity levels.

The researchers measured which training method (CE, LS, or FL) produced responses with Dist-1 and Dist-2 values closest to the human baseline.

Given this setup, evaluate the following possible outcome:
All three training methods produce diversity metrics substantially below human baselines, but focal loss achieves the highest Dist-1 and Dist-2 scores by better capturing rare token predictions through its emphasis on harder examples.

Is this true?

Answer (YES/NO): YES